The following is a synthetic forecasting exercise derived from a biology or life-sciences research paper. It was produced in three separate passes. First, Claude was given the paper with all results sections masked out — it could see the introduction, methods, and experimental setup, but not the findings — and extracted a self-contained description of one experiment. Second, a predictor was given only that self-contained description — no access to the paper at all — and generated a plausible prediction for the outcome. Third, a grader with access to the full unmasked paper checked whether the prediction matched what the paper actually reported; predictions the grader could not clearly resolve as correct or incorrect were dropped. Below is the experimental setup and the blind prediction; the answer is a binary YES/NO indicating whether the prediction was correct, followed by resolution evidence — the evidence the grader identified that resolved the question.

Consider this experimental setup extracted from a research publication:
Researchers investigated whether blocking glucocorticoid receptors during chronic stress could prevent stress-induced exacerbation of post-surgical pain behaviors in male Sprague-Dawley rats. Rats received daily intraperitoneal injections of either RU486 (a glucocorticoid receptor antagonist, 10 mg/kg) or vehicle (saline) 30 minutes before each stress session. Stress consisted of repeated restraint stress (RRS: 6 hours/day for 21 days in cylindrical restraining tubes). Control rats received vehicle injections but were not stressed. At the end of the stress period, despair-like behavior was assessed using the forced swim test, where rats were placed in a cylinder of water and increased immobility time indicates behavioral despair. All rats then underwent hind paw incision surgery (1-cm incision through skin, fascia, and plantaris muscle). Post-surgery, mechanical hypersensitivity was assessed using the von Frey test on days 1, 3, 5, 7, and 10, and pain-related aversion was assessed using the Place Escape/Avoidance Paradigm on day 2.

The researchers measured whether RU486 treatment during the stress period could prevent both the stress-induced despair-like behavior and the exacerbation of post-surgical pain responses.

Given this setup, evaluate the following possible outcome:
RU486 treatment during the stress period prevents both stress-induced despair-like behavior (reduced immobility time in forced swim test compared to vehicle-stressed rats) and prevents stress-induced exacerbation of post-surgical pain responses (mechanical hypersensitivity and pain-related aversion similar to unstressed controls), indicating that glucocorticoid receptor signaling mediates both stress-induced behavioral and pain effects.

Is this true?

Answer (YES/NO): NO